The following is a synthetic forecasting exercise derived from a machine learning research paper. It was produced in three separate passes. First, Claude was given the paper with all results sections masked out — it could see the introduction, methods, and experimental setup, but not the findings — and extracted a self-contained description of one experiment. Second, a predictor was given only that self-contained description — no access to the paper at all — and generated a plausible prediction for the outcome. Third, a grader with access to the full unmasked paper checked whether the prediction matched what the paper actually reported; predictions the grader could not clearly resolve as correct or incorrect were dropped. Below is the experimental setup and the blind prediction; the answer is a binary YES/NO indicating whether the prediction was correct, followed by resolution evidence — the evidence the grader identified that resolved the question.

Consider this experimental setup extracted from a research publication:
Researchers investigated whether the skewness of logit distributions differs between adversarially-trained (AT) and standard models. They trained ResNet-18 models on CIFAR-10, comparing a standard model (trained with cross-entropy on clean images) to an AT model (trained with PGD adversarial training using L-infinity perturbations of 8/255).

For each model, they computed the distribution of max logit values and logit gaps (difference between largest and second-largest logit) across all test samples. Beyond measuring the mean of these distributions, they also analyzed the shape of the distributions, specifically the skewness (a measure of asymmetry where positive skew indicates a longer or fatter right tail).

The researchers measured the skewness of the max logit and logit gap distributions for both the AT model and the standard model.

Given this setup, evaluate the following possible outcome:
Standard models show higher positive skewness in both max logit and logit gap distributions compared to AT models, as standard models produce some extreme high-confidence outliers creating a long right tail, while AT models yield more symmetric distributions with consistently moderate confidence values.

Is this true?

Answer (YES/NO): NO